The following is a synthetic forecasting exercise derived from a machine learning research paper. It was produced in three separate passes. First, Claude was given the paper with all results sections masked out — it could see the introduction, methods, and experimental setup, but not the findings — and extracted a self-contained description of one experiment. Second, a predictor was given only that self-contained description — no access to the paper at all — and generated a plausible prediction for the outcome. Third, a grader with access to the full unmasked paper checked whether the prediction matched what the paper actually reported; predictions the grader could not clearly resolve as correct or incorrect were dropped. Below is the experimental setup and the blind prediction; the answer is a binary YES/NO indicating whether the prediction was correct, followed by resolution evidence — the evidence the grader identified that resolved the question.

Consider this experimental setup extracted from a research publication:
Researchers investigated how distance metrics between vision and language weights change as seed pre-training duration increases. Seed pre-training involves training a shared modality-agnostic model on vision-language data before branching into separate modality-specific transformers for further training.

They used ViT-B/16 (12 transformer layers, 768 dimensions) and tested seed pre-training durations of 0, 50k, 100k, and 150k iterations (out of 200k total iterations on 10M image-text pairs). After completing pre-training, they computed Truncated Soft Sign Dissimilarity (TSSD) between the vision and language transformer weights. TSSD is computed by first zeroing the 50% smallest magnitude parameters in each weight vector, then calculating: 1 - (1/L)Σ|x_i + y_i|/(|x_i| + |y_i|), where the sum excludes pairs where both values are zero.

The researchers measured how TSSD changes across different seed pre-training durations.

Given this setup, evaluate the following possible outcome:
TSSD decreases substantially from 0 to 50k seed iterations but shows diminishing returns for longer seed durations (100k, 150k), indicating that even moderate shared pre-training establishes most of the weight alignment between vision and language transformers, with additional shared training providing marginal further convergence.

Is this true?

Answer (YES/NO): NO